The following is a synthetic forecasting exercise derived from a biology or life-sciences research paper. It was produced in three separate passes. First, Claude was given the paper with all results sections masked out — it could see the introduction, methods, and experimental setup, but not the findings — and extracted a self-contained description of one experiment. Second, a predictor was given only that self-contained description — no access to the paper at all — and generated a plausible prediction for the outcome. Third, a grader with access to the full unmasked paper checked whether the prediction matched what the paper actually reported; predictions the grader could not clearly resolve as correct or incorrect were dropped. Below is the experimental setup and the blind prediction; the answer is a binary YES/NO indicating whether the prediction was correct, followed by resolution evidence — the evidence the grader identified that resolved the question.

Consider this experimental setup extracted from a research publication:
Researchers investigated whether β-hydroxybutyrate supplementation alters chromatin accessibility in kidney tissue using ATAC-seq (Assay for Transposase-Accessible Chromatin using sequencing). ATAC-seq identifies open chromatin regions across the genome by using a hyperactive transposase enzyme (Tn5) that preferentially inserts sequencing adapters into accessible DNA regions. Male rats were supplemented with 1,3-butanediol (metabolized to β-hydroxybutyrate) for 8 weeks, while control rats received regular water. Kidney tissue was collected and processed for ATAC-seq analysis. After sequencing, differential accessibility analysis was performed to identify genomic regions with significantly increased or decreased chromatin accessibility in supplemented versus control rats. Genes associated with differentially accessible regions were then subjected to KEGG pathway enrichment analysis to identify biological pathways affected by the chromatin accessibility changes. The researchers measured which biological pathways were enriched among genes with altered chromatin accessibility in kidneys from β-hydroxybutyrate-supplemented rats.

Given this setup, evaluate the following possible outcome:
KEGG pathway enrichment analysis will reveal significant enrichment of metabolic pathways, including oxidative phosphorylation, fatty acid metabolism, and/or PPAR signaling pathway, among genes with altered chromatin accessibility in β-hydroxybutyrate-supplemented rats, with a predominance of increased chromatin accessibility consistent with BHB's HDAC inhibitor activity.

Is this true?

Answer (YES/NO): NO